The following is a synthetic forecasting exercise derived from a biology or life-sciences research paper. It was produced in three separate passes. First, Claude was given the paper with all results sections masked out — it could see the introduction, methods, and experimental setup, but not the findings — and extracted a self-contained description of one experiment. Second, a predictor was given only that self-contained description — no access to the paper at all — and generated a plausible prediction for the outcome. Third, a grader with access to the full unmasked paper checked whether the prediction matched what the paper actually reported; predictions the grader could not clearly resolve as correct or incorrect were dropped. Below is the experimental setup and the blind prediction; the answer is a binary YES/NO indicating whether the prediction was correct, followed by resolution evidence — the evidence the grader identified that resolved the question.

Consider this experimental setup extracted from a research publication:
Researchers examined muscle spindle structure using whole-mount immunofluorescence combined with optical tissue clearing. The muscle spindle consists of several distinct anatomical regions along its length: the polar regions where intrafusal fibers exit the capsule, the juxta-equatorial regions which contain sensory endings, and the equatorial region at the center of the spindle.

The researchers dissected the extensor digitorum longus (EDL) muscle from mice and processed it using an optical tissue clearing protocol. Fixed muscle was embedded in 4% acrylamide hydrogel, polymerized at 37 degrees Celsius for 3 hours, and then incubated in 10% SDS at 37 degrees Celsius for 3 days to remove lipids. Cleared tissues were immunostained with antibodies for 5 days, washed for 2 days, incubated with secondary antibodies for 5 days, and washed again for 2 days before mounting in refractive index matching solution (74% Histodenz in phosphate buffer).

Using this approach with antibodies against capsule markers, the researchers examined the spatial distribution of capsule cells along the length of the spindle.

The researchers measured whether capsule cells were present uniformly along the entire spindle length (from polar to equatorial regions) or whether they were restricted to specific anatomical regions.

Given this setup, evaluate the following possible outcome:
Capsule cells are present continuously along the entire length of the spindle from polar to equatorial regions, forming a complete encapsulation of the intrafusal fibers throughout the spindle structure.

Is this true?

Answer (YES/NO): YES